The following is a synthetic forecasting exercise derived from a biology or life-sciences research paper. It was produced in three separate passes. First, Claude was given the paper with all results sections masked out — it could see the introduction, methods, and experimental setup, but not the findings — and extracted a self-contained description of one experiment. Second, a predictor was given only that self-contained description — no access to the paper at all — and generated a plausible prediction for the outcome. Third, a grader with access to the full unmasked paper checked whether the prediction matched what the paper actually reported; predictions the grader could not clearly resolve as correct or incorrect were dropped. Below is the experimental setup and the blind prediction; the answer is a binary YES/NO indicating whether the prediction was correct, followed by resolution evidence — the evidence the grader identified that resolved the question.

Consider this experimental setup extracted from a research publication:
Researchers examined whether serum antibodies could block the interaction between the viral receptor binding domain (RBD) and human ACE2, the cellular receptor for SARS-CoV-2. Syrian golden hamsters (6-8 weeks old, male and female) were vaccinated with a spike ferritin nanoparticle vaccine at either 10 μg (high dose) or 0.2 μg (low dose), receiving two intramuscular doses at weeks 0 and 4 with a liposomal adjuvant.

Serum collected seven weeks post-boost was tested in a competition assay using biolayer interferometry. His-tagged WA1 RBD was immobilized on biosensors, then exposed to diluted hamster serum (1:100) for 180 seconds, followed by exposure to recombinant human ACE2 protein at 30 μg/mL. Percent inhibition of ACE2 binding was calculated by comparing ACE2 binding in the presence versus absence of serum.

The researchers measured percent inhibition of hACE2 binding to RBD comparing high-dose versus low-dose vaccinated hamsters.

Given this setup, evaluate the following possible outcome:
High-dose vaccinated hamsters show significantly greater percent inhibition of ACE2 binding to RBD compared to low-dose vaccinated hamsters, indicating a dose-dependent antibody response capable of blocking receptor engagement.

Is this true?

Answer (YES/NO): NO